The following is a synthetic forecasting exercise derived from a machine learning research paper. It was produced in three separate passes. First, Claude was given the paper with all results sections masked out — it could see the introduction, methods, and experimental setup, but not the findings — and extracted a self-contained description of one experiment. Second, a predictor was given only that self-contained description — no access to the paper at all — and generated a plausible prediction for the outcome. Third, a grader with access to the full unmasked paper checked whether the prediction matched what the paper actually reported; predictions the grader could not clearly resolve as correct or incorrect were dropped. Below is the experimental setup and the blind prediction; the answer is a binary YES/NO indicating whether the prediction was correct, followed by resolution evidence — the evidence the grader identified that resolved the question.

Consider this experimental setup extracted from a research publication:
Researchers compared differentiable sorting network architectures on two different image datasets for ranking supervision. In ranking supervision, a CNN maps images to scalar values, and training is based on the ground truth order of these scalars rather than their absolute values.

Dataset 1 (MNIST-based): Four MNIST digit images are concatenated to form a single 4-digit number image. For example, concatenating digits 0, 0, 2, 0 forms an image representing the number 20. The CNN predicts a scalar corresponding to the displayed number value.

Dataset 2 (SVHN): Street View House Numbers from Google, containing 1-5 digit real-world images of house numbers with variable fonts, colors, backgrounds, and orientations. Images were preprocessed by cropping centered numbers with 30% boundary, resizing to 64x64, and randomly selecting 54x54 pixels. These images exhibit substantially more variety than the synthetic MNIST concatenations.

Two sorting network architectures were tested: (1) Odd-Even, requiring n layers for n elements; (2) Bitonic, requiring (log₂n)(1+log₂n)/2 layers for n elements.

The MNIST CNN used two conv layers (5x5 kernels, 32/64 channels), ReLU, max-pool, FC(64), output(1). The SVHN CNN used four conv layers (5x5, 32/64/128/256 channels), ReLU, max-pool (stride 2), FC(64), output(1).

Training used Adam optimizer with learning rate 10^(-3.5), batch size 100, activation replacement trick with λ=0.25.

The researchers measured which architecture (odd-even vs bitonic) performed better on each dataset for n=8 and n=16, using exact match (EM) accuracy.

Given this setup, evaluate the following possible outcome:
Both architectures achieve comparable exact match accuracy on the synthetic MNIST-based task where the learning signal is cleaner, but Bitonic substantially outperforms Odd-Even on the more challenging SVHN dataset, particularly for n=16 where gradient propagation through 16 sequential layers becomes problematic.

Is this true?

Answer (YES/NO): NO